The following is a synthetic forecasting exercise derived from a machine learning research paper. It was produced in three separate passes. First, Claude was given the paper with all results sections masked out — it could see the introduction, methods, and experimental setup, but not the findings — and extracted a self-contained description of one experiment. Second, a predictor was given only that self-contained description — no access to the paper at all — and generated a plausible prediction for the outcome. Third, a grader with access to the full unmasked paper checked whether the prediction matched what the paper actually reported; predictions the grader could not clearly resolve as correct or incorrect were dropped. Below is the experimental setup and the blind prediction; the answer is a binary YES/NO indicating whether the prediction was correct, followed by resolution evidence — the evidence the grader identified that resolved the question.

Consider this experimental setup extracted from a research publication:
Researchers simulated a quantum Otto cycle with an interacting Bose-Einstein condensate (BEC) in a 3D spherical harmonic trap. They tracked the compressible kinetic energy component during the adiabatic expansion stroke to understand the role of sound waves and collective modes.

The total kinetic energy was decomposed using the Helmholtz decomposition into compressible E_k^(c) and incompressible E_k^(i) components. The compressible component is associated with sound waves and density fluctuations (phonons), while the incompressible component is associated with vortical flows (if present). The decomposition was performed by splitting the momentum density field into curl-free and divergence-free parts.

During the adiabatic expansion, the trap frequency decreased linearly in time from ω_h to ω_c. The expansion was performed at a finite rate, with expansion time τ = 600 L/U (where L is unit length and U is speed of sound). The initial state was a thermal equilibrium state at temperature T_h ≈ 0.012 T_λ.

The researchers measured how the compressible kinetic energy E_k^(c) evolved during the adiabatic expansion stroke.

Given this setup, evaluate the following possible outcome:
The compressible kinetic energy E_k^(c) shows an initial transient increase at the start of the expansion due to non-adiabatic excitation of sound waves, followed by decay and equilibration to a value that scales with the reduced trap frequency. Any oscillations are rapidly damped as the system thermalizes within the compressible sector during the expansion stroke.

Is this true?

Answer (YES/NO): NO